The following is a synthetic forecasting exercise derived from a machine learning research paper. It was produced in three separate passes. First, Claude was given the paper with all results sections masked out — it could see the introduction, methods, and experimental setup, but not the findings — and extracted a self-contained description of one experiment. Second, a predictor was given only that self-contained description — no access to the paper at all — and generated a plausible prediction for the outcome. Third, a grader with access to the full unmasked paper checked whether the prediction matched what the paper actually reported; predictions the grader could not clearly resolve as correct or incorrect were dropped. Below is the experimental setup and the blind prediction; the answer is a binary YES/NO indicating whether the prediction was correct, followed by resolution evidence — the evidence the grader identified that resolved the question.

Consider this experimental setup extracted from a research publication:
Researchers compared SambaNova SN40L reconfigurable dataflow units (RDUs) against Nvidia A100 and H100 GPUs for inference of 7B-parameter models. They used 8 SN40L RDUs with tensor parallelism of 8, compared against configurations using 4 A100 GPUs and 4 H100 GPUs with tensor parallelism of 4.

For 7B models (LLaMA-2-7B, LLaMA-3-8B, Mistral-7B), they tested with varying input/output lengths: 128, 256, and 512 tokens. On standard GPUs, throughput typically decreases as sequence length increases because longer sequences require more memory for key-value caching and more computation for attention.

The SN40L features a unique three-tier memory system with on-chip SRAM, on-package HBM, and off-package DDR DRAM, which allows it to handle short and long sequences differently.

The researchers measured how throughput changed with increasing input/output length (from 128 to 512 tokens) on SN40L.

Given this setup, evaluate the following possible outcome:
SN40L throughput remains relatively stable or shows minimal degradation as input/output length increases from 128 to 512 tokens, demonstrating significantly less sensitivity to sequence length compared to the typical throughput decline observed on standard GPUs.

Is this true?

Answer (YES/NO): NO